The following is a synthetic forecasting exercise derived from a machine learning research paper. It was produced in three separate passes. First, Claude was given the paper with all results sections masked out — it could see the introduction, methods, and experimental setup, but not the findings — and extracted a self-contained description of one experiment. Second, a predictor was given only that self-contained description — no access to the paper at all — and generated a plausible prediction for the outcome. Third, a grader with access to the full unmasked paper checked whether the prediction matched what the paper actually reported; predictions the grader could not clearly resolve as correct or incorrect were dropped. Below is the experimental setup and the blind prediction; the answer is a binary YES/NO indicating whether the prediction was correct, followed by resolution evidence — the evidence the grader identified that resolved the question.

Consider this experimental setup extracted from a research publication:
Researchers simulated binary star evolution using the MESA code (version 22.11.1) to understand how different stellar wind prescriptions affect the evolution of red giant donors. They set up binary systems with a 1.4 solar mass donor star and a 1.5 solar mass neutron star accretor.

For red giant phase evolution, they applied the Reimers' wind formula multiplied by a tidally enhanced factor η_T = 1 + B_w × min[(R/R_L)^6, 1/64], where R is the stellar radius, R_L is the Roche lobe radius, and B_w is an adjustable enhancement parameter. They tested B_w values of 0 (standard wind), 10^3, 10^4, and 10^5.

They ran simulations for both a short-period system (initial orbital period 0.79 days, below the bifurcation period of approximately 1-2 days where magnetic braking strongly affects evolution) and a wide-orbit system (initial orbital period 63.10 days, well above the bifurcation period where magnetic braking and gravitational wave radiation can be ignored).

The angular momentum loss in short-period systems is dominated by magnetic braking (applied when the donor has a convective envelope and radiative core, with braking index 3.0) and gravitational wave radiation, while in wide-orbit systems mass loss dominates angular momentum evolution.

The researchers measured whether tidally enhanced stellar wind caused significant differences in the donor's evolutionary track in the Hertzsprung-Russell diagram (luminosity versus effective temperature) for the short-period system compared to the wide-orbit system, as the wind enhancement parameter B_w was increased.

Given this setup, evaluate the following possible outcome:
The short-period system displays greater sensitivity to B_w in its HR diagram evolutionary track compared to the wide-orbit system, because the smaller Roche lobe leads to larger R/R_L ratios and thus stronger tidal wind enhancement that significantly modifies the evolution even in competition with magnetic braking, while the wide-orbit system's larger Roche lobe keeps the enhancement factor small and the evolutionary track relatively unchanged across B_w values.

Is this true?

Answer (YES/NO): NO